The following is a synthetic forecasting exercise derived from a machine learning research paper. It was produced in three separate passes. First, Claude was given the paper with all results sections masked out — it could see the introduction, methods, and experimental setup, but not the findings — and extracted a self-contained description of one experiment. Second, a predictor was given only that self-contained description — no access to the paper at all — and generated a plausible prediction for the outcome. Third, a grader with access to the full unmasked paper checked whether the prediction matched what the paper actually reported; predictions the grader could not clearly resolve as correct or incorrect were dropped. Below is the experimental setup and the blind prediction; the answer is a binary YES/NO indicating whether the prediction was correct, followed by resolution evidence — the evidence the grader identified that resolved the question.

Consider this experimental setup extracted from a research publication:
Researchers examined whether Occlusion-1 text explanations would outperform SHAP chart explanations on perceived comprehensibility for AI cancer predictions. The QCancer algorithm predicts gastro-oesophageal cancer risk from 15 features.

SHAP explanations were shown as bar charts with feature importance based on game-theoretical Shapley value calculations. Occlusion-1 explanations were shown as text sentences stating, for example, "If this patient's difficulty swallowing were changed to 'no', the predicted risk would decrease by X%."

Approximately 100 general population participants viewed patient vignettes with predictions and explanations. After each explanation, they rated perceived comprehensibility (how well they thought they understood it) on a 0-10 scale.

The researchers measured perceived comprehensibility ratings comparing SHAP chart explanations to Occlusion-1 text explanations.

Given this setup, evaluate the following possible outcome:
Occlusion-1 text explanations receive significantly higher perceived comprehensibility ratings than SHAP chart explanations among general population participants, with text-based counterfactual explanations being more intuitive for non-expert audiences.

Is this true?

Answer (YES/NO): YES